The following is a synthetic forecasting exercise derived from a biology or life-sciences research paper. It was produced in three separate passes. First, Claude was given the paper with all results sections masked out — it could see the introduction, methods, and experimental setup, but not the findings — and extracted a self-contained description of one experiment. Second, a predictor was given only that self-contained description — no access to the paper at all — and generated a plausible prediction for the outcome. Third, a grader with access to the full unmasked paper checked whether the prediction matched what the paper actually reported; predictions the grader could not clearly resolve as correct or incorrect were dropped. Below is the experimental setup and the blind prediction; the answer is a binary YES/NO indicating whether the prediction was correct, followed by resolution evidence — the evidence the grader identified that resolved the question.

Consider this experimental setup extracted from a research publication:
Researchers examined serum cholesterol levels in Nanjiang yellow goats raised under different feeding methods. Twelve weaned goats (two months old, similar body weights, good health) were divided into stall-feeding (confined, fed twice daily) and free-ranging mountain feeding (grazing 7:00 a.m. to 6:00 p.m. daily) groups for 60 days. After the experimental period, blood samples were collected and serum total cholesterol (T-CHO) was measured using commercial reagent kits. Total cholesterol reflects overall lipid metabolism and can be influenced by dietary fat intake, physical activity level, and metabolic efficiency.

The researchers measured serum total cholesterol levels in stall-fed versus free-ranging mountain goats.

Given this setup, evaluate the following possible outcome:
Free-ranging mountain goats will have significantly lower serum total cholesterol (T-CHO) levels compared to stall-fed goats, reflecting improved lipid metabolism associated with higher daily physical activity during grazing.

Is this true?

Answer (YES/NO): NO